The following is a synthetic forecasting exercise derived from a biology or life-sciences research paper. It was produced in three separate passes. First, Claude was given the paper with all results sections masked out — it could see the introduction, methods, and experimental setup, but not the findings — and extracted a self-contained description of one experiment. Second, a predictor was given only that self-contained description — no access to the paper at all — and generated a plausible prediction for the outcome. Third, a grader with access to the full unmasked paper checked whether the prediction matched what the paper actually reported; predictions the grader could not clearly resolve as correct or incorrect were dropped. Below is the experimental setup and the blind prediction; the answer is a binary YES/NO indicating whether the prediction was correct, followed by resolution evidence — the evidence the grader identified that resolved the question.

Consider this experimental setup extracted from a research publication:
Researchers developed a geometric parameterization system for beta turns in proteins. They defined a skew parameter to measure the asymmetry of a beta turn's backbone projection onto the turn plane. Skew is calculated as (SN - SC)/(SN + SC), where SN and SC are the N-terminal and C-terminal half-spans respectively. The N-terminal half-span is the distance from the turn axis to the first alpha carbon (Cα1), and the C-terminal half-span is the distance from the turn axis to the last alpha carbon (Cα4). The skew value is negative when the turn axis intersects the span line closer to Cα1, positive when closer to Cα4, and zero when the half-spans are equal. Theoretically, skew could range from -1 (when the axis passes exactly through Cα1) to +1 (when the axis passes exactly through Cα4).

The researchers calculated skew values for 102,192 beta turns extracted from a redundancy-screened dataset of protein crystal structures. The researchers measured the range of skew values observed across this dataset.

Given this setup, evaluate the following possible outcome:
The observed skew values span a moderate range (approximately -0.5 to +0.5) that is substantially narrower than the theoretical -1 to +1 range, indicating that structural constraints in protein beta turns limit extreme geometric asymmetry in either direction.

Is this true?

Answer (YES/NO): NO